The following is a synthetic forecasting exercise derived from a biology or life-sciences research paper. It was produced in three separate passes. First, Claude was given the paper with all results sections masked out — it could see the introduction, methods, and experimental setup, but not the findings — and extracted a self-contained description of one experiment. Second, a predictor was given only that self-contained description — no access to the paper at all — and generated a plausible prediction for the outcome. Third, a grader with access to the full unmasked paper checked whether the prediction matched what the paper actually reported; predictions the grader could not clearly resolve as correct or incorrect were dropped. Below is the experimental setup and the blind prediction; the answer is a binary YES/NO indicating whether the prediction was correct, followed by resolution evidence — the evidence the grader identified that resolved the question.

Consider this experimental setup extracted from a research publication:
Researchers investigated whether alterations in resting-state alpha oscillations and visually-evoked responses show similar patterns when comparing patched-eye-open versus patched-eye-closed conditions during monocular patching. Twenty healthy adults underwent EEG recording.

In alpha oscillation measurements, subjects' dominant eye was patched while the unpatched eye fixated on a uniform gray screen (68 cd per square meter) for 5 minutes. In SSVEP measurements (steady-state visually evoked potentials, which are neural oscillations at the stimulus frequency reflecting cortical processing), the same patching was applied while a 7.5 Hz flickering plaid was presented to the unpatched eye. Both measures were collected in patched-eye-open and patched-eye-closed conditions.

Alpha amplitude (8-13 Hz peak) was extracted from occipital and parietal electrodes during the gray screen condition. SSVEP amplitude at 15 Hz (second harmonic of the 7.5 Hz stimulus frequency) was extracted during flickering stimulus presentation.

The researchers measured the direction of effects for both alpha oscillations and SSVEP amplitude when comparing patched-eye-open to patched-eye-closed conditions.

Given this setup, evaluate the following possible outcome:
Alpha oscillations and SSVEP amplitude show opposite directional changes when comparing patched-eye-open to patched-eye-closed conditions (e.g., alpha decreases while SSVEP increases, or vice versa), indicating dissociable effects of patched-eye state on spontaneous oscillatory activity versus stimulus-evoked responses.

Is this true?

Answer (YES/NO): YES